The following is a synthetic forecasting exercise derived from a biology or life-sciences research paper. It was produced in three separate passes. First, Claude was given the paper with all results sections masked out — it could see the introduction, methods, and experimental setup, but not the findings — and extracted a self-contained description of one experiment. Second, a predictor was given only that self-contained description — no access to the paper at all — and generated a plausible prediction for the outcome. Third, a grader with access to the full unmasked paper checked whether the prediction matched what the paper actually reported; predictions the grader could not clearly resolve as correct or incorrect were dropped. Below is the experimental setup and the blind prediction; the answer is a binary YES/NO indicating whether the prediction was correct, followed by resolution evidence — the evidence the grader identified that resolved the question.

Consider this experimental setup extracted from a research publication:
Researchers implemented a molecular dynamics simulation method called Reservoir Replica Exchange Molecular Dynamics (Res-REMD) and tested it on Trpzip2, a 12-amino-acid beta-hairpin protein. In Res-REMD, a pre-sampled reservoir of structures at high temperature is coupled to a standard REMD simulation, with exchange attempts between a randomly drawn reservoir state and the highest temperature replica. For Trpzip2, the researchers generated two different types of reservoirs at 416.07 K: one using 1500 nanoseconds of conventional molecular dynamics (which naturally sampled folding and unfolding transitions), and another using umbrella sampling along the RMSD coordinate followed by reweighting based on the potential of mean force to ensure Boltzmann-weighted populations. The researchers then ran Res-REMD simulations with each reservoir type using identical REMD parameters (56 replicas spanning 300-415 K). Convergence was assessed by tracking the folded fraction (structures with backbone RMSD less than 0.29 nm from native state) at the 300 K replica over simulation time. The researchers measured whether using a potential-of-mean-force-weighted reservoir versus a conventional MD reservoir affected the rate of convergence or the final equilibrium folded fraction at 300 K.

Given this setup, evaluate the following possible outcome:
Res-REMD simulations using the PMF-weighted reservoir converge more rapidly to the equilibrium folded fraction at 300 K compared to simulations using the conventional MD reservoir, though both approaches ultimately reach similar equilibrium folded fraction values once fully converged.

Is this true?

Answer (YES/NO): NO